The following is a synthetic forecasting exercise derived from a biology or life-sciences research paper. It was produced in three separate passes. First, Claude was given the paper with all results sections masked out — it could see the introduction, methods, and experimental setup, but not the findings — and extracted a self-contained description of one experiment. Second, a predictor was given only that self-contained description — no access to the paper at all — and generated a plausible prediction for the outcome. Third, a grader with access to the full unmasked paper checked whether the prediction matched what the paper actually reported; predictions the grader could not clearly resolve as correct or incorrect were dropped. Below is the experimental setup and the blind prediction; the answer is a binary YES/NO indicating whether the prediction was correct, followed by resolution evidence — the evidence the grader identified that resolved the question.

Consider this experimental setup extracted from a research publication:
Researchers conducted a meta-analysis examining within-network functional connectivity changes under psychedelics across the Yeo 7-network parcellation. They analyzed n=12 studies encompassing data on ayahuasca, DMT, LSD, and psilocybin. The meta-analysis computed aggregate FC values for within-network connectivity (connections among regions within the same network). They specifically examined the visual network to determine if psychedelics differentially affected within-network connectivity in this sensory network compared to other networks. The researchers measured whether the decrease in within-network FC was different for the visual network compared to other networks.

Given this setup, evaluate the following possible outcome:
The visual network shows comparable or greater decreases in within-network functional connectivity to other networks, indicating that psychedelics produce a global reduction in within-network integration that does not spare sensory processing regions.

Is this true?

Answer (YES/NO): YES